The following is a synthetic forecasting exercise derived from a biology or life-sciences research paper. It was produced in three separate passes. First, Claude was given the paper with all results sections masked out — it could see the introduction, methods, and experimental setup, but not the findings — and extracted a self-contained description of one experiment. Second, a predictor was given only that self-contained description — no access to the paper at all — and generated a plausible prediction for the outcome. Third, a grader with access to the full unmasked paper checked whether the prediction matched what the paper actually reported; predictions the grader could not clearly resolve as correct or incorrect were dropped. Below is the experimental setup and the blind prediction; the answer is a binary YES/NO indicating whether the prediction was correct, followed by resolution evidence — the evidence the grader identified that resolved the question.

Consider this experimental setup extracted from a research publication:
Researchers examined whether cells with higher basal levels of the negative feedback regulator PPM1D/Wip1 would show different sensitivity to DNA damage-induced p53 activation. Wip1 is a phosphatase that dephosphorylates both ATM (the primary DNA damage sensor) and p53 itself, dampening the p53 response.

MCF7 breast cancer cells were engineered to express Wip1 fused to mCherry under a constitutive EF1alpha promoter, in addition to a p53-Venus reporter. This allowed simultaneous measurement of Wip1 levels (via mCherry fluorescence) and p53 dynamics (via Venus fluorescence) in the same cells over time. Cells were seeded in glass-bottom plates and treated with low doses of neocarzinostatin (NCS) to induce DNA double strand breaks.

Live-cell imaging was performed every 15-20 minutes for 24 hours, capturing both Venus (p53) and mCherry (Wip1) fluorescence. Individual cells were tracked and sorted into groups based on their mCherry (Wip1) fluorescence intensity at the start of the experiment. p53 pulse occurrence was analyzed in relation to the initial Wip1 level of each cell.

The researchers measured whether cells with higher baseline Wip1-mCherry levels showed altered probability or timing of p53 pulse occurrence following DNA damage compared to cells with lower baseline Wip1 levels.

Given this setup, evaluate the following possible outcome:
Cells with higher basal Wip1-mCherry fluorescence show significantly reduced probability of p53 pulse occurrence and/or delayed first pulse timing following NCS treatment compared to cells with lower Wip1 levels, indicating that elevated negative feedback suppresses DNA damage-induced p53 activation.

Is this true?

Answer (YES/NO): YES